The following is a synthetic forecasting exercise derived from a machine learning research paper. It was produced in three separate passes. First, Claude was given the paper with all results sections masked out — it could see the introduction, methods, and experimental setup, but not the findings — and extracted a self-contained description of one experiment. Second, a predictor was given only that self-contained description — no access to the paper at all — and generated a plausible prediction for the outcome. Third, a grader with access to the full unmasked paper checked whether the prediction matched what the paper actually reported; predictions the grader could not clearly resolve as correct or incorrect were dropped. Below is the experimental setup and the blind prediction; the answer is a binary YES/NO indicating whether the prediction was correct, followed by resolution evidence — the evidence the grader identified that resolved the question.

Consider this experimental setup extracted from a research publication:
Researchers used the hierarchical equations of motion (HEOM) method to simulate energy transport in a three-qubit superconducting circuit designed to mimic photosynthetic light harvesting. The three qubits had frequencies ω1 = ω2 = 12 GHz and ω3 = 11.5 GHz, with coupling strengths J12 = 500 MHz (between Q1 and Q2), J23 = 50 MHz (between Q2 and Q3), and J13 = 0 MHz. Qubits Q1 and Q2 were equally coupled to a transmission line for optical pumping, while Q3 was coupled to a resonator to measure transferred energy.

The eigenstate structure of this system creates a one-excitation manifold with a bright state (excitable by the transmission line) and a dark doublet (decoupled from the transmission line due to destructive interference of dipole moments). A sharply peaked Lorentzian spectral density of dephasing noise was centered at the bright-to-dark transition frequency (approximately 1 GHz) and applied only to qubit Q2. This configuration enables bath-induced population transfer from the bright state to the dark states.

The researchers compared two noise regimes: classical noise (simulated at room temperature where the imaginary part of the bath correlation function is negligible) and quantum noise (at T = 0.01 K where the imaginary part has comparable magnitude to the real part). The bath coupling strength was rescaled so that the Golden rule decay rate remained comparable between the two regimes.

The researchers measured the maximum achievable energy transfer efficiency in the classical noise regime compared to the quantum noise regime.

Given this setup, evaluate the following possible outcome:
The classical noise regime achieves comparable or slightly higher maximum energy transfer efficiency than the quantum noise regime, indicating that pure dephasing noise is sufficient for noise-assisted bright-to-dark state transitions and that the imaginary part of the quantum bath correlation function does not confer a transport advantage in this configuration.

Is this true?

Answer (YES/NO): NO